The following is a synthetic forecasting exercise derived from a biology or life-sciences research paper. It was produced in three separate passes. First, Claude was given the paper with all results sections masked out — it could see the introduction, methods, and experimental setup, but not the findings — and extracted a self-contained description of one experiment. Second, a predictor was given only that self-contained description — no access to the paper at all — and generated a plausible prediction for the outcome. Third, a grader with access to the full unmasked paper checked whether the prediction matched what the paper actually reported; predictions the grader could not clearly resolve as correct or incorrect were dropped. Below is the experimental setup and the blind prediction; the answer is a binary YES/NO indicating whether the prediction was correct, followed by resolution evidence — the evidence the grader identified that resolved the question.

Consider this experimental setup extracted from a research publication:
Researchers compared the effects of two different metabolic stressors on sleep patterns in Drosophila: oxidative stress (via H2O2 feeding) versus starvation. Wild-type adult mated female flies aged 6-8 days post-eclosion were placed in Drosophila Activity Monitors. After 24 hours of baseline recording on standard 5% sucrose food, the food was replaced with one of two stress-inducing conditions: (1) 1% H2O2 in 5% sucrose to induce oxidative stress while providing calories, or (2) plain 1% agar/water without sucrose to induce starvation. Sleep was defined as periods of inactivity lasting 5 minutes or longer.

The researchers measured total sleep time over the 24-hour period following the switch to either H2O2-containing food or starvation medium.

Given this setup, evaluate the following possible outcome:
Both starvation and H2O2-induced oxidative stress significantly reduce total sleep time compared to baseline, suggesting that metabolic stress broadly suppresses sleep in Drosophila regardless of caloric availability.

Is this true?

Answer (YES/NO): NO